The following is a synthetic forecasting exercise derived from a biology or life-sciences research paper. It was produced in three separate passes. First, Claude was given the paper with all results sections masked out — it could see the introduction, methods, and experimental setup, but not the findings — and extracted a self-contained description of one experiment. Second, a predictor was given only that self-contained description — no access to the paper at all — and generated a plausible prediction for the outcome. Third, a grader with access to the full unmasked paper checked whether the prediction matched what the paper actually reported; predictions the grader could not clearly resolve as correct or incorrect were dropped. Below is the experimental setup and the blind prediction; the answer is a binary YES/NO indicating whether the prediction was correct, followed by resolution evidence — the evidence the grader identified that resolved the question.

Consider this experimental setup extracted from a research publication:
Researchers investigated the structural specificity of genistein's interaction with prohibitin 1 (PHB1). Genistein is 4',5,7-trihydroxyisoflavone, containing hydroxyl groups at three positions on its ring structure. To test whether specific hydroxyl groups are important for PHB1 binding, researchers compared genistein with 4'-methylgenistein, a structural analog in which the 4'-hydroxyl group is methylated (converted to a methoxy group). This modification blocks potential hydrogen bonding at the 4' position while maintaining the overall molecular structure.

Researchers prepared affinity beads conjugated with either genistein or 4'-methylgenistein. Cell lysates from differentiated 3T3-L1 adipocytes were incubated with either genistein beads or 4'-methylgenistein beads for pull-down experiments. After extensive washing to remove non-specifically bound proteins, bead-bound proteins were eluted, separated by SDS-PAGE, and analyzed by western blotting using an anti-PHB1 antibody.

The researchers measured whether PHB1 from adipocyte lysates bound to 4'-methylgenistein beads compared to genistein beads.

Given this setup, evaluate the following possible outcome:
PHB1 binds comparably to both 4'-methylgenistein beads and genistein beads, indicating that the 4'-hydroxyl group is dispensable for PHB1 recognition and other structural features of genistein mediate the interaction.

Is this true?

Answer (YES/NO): NO